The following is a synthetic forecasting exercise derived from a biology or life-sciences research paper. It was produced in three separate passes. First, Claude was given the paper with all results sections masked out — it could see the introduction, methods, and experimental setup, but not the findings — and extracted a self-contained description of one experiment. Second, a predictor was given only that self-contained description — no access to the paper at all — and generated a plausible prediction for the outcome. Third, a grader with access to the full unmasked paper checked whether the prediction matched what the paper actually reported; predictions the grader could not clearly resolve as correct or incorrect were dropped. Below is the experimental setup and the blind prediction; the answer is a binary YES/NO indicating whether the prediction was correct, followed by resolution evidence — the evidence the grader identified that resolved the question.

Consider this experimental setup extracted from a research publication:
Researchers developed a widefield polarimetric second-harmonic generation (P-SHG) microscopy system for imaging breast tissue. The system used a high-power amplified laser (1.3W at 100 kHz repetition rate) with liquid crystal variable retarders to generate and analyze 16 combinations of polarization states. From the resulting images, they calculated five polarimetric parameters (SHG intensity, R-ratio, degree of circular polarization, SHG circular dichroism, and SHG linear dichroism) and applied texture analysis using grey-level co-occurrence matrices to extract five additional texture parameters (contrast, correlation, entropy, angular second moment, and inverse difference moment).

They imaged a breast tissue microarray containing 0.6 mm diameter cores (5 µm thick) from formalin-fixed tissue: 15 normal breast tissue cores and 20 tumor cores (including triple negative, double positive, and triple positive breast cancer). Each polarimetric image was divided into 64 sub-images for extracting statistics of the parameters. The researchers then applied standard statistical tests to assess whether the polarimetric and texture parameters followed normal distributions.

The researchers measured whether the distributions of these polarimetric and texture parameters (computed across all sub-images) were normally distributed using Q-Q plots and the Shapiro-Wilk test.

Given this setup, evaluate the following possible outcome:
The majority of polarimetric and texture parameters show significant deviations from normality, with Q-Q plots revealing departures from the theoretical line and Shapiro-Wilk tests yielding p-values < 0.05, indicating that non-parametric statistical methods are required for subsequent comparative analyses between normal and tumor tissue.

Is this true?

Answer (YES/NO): YES